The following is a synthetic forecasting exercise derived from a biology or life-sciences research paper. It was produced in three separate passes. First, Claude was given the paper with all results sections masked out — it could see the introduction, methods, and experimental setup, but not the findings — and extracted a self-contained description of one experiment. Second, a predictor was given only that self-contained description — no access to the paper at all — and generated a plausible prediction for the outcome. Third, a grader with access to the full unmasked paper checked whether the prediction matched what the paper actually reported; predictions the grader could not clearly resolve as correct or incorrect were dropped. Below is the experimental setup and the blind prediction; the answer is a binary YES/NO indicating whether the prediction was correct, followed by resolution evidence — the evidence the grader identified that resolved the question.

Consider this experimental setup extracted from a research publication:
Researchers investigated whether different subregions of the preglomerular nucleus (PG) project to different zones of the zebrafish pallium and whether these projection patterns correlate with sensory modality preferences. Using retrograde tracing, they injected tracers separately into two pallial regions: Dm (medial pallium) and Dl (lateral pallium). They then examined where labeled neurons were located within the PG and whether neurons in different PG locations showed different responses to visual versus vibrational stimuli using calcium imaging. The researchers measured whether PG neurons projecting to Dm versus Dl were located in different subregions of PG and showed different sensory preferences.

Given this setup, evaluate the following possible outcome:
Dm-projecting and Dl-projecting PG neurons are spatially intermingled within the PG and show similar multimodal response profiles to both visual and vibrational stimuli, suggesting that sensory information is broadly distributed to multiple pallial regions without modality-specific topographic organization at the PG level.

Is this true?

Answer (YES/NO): NO